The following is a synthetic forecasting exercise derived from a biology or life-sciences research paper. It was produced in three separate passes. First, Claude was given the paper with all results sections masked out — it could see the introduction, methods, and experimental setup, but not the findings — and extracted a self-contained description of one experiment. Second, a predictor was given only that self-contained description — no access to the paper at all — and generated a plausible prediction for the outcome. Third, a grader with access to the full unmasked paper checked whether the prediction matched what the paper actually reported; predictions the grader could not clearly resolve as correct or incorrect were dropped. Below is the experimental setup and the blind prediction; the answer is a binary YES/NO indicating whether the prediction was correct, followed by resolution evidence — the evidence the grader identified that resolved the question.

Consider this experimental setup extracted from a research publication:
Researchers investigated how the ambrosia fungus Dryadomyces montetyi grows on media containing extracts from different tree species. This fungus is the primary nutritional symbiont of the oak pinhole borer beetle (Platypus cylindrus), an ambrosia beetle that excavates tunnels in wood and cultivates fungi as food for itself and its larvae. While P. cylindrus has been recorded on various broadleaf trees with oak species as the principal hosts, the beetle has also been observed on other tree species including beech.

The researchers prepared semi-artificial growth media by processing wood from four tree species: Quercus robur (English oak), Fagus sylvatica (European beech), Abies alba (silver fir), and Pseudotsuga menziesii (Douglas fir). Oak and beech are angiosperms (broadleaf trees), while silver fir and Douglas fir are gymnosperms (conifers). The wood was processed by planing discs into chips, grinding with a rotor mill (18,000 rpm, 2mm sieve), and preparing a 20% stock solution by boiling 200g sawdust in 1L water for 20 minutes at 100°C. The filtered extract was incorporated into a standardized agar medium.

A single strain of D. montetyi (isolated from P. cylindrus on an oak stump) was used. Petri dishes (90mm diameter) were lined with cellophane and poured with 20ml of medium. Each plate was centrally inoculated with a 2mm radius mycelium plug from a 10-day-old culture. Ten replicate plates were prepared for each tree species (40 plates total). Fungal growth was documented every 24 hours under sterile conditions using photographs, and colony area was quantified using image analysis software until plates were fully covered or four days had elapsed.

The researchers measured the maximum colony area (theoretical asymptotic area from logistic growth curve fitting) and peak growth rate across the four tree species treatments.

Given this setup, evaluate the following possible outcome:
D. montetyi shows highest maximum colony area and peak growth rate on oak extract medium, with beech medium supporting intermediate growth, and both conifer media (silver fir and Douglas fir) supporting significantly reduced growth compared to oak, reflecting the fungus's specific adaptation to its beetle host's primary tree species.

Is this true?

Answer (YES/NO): NO